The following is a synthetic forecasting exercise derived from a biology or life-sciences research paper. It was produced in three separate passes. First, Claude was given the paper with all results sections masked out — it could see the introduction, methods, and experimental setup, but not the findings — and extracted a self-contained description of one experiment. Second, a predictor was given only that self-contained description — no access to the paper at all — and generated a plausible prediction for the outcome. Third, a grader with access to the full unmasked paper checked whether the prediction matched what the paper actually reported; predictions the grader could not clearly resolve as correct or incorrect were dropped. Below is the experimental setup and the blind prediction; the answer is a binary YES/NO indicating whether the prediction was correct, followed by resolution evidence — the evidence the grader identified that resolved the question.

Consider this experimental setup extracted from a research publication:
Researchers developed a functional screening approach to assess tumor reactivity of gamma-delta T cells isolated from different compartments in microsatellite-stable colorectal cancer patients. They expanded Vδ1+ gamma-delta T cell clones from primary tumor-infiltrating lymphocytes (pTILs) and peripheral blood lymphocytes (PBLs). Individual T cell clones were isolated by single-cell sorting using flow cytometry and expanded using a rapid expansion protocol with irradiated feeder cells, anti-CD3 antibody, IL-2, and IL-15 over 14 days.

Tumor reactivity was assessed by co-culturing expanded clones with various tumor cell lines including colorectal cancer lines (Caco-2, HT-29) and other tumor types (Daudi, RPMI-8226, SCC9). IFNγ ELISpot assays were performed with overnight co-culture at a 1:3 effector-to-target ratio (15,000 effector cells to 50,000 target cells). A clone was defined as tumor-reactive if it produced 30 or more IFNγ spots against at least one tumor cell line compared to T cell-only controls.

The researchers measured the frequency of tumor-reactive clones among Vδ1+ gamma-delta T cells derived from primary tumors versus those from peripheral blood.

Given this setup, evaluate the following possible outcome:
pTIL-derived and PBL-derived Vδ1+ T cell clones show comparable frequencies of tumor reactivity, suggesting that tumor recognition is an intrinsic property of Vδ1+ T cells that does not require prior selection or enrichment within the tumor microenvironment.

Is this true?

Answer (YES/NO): NO